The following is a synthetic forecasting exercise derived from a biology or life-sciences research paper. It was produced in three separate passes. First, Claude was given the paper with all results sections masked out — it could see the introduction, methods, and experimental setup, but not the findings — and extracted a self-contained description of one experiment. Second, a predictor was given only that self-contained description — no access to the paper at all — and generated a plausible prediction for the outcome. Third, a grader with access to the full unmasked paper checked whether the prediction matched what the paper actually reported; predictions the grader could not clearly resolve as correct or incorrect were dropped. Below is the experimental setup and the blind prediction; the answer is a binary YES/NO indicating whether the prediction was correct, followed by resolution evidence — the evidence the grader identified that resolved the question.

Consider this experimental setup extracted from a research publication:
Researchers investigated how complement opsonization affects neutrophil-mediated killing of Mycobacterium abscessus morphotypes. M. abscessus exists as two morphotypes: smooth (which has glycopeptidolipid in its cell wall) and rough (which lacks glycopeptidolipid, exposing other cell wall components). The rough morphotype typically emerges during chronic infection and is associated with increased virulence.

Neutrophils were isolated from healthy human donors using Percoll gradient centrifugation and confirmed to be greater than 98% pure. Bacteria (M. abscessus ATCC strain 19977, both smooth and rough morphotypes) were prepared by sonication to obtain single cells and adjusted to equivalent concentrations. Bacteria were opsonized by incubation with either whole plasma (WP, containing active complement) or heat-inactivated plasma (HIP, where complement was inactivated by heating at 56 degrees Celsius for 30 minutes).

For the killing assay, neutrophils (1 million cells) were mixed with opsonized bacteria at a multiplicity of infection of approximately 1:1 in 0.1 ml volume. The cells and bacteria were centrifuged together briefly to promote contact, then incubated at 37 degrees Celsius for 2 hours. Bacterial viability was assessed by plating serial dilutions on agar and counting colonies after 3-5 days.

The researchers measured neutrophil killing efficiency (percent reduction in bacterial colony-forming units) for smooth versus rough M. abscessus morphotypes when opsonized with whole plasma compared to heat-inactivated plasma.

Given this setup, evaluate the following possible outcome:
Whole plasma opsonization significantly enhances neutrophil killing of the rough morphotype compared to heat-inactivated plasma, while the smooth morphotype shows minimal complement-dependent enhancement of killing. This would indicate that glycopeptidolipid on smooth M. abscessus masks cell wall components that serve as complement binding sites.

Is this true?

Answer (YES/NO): NO